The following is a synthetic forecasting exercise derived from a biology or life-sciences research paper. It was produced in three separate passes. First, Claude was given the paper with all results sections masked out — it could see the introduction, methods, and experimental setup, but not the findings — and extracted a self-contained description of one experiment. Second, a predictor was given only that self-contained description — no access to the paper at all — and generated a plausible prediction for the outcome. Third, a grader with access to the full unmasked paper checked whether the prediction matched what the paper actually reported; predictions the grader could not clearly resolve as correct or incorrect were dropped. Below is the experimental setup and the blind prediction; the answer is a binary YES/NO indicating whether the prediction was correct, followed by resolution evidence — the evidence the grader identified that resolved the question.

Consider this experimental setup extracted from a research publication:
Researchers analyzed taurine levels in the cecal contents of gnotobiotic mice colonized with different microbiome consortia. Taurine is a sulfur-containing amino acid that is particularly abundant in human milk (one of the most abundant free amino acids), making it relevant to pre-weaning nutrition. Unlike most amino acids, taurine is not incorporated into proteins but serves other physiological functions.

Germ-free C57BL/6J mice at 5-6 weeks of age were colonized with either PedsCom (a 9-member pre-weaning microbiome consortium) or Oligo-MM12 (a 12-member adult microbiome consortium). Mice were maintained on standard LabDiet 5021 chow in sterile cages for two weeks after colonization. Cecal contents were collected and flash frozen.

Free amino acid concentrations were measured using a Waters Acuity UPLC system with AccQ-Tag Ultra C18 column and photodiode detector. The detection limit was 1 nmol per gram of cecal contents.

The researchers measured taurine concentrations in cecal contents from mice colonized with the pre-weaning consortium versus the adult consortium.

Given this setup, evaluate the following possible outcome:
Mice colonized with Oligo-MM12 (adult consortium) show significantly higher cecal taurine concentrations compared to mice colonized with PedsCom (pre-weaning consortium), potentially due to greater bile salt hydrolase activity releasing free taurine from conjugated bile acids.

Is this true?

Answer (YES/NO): YES